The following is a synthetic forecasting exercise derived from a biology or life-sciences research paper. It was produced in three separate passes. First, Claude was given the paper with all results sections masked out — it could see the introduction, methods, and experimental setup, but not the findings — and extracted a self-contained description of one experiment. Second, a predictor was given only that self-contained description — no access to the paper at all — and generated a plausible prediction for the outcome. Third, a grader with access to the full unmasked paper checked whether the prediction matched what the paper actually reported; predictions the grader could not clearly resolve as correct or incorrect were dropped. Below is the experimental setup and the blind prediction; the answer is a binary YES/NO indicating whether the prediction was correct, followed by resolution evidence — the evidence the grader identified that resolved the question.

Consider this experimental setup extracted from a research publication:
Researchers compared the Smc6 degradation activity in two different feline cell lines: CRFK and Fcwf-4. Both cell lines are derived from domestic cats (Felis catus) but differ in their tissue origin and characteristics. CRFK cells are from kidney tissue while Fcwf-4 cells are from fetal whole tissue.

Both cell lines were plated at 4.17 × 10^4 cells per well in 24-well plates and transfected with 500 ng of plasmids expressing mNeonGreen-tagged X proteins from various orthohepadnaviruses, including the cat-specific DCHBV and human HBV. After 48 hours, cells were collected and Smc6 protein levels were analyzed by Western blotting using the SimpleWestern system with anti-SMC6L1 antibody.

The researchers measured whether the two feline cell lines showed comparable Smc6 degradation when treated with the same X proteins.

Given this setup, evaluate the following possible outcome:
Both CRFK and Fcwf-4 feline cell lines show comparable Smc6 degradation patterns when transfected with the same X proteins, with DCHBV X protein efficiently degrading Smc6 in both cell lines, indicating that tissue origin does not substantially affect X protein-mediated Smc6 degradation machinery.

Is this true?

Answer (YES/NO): NO